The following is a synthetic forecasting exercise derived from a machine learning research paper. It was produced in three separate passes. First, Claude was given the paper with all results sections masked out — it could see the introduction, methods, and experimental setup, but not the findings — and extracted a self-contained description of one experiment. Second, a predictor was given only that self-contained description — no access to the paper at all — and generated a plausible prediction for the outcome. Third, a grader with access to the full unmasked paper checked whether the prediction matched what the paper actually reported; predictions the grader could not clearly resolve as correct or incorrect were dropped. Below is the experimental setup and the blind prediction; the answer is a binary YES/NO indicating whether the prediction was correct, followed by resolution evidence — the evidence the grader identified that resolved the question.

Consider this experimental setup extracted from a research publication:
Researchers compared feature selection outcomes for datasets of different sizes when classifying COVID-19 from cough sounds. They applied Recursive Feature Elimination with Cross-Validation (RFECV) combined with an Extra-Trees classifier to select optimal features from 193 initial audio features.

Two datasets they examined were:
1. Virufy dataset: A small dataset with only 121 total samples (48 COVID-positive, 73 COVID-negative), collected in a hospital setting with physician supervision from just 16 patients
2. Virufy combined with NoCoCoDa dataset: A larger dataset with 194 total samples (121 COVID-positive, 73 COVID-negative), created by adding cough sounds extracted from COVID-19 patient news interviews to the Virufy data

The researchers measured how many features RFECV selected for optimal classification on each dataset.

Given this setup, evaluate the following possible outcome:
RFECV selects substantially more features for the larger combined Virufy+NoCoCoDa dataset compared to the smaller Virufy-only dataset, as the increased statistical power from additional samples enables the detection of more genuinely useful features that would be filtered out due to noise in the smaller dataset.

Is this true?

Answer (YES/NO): YES